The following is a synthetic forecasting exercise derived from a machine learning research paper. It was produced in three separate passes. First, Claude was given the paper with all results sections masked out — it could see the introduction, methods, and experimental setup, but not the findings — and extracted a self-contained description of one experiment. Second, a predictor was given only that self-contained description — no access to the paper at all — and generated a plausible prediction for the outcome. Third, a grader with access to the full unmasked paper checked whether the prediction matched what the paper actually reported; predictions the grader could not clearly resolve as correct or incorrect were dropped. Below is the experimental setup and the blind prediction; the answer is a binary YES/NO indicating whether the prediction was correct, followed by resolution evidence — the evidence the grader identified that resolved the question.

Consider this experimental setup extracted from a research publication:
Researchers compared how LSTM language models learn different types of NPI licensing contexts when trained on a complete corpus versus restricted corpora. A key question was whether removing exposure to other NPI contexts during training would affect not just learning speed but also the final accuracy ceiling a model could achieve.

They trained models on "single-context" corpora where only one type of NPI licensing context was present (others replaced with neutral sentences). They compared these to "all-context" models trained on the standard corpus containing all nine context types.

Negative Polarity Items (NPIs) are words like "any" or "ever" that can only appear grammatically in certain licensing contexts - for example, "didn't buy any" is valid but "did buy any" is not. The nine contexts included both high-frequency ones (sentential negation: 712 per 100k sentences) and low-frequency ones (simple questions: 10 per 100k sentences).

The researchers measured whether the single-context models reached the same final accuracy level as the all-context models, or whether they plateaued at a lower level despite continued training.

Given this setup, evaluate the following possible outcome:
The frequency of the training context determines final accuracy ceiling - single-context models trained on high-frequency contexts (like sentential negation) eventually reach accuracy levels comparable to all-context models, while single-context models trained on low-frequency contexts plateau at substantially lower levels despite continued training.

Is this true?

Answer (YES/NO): NO